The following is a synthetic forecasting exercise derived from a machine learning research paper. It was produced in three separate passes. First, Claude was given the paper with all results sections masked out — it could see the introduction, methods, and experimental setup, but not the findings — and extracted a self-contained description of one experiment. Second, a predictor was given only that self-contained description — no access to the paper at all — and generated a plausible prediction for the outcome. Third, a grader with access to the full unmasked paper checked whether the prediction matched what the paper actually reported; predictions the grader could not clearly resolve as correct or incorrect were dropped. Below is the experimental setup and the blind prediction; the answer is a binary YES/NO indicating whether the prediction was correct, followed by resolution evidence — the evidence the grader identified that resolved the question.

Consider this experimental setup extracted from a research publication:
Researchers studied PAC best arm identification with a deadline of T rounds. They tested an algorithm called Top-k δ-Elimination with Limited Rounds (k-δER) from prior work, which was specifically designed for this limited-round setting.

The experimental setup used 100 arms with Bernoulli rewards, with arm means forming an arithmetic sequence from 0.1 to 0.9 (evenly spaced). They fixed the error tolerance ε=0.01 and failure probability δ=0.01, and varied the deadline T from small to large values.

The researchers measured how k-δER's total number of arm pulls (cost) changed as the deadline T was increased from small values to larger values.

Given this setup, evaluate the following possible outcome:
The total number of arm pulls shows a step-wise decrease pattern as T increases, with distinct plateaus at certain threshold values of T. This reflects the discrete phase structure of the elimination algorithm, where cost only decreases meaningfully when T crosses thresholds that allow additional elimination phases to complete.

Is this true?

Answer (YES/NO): NO